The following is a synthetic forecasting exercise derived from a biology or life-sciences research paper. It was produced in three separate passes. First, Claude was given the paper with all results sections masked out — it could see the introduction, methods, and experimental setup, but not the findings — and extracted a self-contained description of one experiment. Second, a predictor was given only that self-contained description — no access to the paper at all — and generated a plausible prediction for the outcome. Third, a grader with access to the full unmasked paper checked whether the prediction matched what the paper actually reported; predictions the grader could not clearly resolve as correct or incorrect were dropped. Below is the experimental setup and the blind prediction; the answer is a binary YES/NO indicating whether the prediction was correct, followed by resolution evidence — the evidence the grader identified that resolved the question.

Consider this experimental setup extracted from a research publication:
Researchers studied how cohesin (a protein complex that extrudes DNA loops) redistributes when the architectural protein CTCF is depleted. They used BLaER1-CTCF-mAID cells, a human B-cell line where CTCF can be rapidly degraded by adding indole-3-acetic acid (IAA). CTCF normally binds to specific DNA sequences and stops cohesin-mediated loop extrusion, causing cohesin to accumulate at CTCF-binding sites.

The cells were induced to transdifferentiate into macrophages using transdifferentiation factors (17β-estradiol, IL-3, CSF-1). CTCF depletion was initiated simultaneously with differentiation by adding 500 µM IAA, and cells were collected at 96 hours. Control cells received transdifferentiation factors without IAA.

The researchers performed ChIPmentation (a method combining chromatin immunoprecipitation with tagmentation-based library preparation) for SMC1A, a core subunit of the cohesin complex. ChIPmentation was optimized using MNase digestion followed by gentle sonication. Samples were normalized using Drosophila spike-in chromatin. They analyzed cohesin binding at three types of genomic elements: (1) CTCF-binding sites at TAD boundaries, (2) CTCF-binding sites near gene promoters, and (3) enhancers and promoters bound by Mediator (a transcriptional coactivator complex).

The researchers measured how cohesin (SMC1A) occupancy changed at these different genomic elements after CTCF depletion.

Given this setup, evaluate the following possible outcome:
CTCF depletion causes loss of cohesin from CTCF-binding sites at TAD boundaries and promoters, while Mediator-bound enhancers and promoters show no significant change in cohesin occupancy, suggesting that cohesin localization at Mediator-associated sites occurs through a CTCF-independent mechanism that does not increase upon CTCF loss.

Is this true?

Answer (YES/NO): YES